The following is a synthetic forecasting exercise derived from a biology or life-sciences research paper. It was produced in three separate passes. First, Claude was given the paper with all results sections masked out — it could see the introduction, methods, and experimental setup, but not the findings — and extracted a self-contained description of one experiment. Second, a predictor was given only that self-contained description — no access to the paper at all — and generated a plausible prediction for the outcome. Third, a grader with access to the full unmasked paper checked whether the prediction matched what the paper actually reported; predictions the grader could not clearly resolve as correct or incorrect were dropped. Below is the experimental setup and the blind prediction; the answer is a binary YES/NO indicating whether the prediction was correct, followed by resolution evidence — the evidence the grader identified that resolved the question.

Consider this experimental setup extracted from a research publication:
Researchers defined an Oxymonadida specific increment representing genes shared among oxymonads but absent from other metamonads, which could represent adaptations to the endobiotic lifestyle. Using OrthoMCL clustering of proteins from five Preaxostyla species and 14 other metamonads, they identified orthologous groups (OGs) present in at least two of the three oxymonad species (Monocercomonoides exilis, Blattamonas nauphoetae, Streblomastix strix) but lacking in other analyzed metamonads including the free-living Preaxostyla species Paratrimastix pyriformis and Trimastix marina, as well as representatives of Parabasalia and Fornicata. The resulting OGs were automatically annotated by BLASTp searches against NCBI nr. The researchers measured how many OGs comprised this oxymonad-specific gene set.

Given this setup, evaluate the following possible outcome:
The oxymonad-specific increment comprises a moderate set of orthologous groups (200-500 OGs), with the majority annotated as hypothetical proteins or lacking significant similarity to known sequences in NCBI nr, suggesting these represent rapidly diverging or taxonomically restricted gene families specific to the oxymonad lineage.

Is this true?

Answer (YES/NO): NO